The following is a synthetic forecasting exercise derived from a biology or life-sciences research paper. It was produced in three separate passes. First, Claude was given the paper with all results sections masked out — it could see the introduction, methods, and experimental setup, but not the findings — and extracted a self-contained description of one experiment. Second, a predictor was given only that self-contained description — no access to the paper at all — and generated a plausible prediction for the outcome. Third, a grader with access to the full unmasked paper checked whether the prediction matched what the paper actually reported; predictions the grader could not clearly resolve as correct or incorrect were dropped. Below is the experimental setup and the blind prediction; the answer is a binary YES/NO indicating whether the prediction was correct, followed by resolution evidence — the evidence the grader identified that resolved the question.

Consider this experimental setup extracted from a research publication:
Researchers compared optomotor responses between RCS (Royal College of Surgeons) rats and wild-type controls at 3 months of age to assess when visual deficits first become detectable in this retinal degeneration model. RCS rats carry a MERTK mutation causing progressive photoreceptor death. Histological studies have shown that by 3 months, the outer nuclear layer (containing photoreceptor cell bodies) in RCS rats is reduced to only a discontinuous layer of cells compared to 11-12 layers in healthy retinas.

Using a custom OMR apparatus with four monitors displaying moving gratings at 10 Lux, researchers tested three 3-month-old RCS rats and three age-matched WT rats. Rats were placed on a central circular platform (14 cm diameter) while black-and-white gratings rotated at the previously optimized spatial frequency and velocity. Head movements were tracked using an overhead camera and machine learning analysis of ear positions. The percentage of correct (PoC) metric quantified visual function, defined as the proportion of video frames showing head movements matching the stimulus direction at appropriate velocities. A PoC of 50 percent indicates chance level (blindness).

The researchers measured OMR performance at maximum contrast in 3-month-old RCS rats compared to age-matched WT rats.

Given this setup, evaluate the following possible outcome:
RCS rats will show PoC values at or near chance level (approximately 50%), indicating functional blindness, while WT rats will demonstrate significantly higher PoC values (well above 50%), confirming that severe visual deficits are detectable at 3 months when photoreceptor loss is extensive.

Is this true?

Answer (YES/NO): NO